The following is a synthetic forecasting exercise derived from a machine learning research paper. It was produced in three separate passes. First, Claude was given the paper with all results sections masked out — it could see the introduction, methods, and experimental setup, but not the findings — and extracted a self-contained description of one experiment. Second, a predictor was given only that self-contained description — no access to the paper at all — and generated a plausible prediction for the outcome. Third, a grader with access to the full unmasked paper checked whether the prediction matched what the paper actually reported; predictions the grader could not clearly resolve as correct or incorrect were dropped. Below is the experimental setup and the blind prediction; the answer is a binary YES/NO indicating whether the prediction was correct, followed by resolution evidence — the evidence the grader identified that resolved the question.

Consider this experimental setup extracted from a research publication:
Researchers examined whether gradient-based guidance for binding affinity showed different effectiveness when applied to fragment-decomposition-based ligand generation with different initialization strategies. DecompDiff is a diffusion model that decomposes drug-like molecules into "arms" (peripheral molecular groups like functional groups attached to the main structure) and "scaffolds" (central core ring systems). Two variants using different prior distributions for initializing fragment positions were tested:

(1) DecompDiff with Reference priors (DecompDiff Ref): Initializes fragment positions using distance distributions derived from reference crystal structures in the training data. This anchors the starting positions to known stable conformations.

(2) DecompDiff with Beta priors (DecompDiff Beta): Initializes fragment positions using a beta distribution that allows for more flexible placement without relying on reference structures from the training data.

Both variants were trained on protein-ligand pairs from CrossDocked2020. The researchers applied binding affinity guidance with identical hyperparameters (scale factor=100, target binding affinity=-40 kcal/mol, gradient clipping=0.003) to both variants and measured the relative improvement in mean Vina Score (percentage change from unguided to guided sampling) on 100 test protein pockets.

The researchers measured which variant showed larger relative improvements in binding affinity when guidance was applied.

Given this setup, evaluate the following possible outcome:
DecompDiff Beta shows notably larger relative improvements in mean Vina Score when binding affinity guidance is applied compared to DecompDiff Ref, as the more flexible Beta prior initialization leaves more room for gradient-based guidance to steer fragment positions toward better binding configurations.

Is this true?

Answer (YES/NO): YES